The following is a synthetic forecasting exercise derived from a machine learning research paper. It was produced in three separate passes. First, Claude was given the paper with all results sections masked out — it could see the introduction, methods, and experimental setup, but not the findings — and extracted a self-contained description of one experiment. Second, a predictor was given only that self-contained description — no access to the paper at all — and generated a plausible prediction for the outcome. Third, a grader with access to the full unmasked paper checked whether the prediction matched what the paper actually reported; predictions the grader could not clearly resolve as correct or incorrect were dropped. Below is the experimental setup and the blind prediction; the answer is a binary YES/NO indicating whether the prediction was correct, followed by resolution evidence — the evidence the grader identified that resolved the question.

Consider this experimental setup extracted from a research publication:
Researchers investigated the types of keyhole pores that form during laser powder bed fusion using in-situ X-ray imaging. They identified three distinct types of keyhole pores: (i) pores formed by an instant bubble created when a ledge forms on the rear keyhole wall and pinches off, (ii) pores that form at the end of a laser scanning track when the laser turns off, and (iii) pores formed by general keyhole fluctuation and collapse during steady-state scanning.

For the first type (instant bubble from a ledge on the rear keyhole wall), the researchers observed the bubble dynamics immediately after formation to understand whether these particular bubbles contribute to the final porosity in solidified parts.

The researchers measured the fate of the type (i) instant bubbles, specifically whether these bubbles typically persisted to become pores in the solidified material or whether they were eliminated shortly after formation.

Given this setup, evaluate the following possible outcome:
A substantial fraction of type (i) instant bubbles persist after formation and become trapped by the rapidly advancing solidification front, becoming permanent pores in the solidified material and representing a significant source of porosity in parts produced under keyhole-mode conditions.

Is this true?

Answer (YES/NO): NO